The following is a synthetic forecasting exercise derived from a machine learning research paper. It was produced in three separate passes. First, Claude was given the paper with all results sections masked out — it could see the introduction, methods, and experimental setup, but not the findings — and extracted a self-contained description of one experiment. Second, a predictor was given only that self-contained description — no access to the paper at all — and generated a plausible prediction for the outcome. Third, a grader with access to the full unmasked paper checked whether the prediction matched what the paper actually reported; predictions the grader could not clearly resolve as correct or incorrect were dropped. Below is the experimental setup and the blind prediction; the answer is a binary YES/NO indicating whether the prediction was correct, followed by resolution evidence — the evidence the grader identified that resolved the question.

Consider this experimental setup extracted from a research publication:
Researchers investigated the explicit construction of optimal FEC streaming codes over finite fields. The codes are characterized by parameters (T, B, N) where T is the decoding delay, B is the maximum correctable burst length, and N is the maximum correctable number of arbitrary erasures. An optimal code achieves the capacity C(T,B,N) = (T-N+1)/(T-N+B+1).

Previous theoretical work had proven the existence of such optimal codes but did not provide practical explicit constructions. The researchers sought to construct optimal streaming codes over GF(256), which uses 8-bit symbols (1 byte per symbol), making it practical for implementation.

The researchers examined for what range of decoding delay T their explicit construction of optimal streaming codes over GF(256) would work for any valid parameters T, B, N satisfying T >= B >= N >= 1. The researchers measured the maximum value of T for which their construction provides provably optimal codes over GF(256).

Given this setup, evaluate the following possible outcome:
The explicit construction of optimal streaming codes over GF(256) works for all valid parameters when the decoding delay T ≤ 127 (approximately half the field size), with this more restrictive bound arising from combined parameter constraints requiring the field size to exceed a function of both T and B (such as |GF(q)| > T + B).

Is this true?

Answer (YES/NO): NO